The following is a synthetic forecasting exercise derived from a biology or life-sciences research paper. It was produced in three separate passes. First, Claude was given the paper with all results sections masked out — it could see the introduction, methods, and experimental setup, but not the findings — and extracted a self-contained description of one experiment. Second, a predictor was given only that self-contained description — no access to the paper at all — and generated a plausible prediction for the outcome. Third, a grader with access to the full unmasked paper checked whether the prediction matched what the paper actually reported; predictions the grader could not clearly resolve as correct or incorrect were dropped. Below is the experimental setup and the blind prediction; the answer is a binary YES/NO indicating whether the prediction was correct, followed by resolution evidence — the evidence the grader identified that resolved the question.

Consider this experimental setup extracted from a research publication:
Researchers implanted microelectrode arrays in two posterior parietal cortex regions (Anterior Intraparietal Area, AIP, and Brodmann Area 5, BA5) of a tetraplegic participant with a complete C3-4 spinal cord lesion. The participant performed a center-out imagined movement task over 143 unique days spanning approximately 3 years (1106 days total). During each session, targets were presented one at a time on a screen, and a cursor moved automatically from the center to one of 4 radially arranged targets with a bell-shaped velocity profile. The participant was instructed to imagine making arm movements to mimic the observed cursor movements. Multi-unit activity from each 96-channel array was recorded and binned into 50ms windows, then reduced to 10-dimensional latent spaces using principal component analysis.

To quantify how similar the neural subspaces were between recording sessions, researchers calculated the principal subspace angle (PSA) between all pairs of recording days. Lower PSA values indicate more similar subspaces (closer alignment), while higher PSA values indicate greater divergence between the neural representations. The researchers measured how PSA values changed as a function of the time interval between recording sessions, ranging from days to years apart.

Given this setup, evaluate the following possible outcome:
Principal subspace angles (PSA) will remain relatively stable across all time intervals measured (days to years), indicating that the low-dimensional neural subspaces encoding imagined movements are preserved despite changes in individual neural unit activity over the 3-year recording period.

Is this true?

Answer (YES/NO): YES